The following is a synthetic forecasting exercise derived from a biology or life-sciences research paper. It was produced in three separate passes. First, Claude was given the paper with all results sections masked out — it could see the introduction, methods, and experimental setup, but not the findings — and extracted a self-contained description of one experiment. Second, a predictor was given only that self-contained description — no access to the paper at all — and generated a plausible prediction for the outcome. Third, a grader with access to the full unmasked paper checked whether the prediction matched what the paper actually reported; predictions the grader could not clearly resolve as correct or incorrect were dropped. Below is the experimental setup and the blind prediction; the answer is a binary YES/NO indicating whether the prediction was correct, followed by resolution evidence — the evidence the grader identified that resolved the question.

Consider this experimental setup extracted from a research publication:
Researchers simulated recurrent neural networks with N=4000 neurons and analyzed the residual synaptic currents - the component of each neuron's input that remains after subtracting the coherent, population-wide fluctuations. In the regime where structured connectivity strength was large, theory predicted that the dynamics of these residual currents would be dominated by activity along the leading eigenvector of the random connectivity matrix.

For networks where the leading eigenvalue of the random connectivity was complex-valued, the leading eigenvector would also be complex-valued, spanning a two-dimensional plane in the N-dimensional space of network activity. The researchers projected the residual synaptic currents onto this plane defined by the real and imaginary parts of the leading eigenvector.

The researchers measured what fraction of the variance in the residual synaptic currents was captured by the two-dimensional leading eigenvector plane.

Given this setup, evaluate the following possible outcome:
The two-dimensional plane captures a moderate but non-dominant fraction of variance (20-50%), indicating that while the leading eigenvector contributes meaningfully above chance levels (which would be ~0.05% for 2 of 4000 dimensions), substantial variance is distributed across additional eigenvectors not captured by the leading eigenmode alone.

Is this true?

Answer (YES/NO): NO